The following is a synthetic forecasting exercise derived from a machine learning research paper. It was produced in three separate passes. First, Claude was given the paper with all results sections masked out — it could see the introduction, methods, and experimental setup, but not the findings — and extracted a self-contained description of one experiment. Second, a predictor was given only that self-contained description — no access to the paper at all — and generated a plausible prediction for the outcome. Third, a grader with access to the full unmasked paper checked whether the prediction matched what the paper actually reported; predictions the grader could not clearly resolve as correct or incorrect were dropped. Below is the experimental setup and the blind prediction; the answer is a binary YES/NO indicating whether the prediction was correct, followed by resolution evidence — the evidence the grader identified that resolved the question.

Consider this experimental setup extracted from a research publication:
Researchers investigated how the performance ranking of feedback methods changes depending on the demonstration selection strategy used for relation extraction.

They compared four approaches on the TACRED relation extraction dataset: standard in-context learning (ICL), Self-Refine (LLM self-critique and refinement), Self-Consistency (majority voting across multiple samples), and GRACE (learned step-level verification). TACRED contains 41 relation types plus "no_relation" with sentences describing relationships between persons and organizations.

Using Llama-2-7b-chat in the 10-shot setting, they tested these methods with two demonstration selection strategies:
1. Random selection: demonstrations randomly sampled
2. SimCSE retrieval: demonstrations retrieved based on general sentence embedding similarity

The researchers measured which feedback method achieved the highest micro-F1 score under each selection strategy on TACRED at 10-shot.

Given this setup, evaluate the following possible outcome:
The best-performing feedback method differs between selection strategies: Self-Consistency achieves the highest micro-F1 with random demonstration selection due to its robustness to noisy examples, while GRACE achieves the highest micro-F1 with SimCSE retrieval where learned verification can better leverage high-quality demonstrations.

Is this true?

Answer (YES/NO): NO